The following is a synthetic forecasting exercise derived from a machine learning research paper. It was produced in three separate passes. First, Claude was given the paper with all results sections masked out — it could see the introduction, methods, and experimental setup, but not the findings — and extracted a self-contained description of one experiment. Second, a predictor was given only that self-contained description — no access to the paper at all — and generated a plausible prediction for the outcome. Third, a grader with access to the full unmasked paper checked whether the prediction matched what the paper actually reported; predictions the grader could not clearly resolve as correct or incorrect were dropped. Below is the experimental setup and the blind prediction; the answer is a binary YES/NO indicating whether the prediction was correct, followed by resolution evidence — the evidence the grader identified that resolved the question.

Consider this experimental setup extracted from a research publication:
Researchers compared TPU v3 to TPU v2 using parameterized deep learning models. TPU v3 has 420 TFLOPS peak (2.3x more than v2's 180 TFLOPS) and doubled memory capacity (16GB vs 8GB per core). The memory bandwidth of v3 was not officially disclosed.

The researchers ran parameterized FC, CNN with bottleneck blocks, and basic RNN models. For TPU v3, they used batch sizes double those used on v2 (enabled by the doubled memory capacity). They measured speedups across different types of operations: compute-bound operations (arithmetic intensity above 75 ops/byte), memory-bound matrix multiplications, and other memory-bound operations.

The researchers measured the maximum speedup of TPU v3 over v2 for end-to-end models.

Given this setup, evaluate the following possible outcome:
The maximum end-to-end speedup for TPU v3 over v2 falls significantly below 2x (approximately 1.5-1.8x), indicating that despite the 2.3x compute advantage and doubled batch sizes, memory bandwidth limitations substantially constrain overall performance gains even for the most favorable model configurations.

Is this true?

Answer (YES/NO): NO